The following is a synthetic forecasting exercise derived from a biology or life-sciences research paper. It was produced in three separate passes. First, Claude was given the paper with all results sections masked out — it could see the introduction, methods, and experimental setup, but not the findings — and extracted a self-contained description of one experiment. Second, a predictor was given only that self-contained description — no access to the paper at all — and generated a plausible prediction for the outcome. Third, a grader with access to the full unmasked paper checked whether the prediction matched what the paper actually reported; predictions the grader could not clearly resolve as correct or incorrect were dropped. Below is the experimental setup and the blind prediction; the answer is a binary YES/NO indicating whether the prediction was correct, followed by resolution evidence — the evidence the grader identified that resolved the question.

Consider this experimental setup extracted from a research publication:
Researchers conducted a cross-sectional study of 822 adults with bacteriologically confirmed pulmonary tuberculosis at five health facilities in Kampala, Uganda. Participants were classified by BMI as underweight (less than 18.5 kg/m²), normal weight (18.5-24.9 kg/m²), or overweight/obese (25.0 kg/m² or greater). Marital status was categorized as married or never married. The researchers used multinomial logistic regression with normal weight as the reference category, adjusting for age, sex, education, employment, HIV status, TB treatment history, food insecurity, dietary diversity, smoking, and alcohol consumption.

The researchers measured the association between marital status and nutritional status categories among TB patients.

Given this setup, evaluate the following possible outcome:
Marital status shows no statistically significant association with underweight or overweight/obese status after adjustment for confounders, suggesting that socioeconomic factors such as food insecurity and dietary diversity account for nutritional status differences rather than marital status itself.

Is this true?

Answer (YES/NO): NO